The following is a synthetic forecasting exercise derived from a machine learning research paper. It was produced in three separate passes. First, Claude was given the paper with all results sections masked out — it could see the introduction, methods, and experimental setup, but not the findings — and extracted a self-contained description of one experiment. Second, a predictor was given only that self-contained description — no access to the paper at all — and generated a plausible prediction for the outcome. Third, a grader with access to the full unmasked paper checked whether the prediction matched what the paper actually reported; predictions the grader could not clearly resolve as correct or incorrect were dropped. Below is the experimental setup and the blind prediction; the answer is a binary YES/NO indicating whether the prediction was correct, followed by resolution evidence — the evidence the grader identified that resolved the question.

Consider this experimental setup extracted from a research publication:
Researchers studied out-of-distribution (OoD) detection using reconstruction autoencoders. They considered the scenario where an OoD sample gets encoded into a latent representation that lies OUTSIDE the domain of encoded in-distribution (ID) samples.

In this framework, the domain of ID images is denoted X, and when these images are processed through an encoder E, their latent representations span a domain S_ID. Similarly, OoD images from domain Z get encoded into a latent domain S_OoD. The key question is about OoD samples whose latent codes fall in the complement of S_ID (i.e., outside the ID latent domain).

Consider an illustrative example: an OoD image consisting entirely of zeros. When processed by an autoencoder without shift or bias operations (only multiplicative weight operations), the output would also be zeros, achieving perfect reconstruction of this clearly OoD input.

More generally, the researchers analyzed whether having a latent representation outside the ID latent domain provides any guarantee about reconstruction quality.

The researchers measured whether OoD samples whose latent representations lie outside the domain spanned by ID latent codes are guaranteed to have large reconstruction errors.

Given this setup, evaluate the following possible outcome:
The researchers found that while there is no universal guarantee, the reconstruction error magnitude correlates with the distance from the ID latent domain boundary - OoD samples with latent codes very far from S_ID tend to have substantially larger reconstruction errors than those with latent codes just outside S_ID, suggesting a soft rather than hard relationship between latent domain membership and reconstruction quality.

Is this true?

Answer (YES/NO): NO